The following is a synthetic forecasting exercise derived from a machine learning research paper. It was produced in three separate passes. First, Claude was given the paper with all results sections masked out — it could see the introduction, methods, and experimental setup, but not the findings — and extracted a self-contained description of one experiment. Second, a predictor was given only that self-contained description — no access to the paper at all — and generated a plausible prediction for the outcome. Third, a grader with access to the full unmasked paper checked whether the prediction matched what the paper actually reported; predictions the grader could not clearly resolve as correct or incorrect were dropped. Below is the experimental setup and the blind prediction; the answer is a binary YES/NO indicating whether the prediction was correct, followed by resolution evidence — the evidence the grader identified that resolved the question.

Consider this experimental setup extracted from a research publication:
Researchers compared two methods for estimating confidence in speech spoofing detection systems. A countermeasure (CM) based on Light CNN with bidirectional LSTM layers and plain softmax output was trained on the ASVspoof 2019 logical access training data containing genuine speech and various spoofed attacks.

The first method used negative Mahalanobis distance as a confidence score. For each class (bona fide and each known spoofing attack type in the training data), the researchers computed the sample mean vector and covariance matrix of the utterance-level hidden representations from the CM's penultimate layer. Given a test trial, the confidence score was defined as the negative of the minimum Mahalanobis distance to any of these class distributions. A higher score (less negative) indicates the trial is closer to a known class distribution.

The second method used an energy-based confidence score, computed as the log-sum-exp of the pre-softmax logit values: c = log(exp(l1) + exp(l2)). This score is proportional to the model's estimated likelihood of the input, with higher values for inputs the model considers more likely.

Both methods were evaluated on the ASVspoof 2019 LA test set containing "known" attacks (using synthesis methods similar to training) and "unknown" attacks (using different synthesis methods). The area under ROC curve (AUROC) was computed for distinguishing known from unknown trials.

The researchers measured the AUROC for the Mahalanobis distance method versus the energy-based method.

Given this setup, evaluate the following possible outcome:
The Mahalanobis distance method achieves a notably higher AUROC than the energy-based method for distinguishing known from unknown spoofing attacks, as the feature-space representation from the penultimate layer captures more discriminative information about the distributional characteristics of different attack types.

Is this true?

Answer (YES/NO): NO